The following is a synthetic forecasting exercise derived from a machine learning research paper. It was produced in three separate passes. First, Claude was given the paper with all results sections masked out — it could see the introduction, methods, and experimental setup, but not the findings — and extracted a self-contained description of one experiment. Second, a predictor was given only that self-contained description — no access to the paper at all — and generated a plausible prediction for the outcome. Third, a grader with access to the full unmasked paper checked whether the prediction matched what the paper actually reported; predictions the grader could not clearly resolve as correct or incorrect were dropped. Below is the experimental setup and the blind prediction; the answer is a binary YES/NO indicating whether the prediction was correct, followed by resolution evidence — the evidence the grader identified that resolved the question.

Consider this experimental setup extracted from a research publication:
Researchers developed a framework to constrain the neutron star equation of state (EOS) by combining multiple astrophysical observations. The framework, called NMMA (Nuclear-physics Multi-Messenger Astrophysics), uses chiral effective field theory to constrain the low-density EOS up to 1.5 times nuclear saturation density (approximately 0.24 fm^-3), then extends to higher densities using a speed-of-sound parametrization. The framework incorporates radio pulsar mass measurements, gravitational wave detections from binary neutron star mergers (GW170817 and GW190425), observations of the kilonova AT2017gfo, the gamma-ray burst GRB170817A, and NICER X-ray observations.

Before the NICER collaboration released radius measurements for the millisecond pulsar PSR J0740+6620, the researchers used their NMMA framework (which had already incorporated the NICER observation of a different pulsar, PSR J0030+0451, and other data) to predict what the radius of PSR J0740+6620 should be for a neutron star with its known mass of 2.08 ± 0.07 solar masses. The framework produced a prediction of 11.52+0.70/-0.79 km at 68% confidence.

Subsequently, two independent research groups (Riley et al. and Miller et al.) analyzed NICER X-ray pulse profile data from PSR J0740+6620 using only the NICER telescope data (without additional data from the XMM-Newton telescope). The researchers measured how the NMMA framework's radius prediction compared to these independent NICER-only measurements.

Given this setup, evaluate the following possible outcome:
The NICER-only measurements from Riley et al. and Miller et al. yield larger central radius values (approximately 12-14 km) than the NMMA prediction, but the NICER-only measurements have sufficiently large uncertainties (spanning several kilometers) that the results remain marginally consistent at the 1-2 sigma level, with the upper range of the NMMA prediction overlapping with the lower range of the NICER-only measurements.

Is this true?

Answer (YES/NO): NO